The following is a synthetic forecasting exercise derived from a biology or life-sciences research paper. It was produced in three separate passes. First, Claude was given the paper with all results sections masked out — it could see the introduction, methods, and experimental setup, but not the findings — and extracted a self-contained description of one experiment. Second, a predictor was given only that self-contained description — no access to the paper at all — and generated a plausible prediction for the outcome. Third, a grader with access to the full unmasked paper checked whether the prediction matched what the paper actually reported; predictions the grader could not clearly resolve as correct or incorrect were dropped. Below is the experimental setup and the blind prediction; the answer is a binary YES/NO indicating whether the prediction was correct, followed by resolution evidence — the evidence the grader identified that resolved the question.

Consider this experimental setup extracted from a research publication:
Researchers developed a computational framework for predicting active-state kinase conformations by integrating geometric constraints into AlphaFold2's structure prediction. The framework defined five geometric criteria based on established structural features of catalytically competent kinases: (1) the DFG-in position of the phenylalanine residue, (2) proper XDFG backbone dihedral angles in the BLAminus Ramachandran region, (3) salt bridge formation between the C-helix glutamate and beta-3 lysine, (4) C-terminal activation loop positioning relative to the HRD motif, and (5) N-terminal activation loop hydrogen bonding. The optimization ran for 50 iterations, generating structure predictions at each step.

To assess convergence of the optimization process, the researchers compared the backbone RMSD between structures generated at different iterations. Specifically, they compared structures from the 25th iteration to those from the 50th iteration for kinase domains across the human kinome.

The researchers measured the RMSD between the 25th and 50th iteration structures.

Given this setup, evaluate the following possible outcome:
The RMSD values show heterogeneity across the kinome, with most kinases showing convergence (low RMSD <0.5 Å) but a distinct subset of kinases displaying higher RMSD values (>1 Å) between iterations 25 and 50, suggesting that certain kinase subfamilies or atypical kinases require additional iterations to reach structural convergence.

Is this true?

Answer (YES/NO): NO